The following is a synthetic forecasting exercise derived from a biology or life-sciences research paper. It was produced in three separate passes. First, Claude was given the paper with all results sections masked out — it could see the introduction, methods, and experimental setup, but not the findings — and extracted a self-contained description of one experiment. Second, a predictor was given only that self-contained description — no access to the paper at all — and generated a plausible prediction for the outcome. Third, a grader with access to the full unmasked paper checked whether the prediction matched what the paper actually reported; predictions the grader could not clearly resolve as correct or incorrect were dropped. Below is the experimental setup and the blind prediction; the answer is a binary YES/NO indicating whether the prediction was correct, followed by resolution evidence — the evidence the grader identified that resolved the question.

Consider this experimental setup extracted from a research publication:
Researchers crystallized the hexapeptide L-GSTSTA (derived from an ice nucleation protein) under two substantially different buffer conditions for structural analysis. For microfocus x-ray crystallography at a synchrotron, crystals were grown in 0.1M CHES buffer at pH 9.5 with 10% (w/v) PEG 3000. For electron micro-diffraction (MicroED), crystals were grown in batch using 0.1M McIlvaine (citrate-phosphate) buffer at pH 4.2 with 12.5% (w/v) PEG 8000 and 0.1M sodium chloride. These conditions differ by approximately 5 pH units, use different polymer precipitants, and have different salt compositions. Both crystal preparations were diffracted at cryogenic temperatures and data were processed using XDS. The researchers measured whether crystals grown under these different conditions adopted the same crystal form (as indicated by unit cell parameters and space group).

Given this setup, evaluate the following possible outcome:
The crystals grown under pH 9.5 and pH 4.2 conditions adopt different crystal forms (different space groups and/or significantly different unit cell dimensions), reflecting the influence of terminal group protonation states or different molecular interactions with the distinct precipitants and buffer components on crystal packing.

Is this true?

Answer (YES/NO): NO